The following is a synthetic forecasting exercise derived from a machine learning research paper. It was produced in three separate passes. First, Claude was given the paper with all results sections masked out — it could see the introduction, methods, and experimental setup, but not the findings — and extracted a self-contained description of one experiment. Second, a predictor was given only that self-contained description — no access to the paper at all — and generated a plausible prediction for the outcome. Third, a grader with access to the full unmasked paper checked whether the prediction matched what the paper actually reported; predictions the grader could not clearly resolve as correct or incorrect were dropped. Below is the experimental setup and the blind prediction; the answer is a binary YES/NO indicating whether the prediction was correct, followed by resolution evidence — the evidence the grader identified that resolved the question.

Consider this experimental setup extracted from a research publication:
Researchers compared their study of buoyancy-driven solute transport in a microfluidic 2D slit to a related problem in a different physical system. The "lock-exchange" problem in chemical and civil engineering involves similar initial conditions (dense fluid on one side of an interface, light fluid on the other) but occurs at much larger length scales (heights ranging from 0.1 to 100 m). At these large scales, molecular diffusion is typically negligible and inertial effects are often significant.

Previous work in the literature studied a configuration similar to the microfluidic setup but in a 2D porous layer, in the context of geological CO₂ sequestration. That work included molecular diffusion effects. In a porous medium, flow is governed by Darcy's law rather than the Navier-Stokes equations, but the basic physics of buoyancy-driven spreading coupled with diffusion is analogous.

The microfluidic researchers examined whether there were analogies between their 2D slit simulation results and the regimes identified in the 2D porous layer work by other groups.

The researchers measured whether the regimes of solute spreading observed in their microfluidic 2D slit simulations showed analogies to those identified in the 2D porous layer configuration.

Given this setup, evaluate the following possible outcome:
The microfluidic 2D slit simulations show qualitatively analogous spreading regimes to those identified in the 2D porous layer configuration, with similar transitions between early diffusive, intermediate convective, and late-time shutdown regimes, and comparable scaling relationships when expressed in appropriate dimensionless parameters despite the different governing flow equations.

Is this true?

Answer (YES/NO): YES